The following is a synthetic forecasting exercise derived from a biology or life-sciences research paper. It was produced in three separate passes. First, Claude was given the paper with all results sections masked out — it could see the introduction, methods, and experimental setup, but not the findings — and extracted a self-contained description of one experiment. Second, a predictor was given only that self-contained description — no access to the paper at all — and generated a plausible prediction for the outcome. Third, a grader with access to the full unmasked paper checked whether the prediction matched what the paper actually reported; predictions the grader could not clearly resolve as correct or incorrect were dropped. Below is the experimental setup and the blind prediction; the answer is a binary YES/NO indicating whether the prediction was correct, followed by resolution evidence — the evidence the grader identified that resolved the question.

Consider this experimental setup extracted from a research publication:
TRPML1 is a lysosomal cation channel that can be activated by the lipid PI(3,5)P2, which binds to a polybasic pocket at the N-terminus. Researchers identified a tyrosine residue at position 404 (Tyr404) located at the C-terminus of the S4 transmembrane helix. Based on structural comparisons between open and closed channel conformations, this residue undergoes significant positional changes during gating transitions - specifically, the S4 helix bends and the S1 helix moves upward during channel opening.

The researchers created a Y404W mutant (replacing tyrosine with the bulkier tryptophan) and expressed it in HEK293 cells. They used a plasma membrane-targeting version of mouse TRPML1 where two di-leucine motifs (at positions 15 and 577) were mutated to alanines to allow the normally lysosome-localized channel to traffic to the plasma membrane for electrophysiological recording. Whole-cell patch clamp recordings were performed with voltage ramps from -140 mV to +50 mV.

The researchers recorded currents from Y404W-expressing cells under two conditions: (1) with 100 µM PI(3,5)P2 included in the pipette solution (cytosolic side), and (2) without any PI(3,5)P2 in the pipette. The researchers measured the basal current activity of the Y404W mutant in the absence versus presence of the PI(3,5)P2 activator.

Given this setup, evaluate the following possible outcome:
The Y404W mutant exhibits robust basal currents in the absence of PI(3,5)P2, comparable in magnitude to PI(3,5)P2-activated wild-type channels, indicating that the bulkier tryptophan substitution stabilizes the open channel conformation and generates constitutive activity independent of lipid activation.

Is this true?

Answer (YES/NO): YES